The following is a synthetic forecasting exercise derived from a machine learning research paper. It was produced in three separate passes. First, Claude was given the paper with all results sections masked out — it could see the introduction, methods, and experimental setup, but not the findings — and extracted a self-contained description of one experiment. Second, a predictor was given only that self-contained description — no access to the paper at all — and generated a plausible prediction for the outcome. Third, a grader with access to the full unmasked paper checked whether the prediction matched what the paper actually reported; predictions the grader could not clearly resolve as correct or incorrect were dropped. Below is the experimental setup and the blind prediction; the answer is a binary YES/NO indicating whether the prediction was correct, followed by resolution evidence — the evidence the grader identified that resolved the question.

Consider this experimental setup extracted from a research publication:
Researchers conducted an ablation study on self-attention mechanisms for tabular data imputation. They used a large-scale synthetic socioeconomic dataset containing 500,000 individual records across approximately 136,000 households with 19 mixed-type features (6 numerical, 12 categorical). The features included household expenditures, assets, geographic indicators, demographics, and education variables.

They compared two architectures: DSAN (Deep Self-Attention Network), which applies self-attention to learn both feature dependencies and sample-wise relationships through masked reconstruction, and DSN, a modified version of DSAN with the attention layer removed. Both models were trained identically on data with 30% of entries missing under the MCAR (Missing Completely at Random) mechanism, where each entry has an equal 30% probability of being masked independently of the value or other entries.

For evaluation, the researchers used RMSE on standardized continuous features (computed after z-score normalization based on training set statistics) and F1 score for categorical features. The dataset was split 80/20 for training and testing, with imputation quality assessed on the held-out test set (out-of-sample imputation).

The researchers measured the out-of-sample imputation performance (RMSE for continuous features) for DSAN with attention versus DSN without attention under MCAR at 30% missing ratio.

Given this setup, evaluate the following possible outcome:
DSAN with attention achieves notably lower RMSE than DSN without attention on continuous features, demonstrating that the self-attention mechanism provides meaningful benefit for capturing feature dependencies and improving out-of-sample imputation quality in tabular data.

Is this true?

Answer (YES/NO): NO